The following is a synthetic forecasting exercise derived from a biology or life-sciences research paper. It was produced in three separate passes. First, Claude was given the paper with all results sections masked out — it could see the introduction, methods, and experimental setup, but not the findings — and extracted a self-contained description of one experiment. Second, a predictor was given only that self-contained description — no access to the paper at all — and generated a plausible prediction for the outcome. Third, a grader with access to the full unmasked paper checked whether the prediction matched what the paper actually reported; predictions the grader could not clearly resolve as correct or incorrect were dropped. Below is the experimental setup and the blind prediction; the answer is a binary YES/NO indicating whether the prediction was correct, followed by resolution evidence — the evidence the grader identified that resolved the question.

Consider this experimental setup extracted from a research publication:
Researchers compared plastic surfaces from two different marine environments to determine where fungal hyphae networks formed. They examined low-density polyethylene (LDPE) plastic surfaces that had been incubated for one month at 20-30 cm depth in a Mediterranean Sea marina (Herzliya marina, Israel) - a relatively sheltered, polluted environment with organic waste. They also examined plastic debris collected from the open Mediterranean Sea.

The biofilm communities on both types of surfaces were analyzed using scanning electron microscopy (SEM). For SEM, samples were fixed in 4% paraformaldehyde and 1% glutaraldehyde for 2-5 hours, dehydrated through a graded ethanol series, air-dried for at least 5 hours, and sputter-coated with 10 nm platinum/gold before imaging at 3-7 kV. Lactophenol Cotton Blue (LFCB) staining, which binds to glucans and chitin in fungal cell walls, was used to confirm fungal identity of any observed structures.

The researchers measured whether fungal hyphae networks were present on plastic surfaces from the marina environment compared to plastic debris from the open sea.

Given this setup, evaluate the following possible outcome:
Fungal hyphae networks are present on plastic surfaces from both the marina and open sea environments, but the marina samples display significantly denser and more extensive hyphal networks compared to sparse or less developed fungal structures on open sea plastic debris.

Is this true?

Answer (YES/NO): NO